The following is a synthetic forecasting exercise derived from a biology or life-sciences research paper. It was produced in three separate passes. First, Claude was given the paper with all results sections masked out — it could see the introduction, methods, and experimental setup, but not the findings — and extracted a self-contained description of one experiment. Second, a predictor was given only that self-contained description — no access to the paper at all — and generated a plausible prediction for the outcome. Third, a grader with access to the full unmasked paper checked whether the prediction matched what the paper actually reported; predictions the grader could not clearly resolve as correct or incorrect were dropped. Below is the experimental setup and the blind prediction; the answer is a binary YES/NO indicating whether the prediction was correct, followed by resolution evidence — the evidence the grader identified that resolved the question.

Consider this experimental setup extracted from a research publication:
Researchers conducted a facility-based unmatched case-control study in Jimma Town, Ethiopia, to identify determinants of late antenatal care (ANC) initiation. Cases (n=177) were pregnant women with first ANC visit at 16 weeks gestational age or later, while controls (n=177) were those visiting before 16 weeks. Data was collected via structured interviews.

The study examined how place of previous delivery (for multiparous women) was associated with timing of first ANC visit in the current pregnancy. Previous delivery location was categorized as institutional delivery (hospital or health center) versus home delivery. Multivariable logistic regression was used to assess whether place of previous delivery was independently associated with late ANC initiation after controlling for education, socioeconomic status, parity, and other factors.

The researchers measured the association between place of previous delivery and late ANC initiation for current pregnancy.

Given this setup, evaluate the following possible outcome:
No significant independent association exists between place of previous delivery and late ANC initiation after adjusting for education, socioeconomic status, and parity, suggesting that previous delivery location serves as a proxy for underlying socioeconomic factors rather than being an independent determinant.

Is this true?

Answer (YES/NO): NO